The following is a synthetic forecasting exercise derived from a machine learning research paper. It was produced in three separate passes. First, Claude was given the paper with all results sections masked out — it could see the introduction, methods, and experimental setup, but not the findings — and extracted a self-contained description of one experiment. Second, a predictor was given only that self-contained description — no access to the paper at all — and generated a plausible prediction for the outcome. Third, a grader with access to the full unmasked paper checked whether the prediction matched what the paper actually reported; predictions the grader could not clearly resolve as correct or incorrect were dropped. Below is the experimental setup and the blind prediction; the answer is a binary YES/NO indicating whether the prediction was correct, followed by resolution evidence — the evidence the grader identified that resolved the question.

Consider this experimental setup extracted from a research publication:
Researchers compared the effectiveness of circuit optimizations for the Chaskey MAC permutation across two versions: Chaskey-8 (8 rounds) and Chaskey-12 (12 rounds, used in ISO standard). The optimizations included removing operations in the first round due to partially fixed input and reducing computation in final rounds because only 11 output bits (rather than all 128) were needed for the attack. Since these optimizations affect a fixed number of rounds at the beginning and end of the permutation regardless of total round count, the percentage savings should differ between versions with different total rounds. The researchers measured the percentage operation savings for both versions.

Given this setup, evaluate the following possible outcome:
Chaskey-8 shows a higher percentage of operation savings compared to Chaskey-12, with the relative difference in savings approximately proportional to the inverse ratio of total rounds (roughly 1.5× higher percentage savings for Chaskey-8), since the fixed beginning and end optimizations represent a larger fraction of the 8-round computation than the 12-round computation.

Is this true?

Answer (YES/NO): YES